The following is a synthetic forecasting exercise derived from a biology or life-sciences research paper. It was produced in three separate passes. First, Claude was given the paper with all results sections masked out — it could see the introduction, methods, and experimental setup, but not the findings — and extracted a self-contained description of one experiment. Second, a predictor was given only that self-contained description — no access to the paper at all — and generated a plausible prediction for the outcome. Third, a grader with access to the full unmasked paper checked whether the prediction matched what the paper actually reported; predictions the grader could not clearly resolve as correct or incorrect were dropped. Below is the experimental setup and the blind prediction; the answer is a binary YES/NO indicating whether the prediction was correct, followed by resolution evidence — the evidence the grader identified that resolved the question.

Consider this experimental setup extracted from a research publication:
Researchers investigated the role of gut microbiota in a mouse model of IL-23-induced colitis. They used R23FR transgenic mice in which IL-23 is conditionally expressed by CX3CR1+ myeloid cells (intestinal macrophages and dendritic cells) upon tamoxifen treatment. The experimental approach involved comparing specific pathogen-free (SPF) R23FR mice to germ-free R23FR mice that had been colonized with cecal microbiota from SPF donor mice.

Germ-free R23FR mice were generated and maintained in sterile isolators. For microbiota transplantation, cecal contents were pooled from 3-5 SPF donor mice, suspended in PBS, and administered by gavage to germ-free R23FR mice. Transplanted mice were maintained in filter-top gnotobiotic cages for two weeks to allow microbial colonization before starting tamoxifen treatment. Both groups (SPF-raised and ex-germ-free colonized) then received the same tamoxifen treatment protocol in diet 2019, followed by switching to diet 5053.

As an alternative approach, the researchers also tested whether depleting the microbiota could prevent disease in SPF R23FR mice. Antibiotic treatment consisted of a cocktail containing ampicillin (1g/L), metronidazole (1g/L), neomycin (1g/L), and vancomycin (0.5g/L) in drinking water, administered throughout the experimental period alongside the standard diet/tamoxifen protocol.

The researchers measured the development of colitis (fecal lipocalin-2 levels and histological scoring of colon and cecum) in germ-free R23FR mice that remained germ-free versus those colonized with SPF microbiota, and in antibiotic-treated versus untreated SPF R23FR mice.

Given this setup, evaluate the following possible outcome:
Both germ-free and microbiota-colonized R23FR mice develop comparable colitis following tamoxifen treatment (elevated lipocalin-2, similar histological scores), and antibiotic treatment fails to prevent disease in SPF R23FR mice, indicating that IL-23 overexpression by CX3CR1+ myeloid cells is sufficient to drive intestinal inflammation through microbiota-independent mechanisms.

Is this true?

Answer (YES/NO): NO